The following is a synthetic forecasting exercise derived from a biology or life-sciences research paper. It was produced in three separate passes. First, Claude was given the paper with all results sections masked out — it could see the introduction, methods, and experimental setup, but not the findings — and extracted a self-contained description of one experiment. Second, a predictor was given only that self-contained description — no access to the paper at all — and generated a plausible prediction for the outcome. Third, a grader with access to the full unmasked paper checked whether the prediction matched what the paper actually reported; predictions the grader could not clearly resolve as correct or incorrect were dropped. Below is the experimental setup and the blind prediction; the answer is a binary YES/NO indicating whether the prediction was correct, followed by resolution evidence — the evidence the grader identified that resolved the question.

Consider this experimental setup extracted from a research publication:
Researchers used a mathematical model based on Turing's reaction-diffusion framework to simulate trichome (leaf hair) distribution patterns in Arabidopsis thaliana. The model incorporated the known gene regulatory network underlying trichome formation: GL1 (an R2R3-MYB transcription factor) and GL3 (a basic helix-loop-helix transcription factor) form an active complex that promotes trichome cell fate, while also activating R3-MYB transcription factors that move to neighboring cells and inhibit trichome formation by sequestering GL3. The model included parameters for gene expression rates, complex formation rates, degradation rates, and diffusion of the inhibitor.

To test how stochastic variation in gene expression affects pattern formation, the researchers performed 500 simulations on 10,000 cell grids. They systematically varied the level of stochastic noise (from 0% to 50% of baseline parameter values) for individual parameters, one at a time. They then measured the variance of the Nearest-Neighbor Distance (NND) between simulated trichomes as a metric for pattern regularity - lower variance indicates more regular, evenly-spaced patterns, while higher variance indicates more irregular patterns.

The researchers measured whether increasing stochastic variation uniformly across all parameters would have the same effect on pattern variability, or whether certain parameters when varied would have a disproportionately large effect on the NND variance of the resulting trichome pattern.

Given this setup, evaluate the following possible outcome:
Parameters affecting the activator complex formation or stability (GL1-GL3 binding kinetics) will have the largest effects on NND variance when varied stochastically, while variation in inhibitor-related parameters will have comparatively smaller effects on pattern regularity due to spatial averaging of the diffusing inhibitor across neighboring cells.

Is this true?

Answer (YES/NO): NO